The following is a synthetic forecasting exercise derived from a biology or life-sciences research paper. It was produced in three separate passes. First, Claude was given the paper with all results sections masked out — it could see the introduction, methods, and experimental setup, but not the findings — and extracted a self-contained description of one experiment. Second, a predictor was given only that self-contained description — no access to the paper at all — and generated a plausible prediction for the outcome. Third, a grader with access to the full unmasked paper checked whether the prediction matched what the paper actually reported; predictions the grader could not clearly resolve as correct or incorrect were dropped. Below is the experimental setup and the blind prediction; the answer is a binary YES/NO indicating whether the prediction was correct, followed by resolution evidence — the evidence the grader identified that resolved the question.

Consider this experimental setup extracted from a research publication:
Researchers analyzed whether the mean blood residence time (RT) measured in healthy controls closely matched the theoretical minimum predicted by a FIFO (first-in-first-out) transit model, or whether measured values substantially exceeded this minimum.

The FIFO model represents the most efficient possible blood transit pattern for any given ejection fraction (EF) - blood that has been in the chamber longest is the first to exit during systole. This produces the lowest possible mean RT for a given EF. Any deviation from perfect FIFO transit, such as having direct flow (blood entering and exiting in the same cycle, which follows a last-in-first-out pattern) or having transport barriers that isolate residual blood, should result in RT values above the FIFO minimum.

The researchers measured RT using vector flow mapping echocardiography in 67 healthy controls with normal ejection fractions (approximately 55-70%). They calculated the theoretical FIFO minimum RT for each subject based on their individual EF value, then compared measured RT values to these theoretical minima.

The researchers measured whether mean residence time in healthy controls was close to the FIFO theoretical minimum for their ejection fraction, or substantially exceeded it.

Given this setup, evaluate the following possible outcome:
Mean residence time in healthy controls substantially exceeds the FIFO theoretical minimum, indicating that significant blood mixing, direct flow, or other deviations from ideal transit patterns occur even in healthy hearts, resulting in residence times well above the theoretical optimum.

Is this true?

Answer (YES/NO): YES